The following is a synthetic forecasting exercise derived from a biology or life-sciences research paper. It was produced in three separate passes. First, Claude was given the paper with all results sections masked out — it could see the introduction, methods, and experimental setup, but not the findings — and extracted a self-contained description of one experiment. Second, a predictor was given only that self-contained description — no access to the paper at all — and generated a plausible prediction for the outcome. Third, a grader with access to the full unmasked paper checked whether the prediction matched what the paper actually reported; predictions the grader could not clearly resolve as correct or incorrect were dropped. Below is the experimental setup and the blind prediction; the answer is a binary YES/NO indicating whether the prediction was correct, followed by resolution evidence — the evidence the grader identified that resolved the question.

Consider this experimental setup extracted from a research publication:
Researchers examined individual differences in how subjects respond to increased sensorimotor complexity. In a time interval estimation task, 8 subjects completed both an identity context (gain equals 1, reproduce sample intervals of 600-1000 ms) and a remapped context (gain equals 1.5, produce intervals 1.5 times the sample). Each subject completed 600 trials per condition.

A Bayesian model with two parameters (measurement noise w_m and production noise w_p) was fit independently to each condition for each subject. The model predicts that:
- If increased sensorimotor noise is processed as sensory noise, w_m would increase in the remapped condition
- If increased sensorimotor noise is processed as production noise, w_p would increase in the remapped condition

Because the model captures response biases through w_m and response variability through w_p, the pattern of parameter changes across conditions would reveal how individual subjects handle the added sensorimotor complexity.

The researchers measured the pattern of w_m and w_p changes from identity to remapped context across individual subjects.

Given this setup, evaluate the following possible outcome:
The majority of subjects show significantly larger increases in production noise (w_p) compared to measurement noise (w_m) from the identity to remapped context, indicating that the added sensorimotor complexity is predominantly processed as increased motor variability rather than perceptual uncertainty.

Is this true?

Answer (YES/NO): NO